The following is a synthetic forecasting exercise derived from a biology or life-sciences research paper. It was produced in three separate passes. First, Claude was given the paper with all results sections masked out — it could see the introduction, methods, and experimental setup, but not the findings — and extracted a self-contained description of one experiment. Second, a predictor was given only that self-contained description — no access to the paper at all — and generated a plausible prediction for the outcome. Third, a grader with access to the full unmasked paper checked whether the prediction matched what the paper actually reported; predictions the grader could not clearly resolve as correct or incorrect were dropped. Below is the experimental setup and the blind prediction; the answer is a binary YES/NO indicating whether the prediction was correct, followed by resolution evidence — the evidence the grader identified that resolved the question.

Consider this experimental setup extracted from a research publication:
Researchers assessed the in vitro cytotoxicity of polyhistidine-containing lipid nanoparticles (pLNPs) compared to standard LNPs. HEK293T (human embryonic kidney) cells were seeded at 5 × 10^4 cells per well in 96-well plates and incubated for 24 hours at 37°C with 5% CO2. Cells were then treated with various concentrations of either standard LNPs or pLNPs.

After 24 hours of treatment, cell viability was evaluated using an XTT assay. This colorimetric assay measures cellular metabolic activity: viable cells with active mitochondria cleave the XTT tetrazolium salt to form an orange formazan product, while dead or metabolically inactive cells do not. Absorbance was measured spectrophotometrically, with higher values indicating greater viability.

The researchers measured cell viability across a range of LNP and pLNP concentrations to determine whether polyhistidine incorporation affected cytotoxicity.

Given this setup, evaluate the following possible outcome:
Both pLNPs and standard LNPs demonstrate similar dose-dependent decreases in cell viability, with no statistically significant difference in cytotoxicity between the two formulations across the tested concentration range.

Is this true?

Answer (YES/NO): NO